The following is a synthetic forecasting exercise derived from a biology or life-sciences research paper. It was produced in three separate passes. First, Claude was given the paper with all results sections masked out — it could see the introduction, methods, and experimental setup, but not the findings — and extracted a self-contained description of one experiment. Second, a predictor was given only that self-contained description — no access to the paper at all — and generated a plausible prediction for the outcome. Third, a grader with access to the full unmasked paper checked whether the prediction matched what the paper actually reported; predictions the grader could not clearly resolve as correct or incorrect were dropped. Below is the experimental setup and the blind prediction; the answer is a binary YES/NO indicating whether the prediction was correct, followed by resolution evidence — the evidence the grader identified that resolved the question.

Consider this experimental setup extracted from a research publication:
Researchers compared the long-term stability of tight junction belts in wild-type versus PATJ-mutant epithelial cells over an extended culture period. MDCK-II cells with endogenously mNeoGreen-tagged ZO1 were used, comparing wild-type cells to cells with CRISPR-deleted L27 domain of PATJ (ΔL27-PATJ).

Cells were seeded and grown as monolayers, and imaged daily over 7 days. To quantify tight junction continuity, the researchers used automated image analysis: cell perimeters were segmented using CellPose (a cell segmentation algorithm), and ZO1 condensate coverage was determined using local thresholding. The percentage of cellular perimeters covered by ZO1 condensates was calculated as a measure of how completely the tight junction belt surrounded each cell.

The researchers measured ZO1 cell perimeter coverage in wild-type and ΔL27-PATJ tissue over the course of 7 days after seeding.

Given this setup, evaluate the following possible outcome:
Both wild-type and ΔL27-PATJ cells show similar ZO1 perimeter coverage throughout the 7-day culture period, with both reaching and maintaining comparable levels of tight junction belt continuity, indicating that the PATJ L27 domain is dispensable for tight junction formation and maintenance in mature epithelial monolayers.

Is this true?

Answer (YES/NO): NO